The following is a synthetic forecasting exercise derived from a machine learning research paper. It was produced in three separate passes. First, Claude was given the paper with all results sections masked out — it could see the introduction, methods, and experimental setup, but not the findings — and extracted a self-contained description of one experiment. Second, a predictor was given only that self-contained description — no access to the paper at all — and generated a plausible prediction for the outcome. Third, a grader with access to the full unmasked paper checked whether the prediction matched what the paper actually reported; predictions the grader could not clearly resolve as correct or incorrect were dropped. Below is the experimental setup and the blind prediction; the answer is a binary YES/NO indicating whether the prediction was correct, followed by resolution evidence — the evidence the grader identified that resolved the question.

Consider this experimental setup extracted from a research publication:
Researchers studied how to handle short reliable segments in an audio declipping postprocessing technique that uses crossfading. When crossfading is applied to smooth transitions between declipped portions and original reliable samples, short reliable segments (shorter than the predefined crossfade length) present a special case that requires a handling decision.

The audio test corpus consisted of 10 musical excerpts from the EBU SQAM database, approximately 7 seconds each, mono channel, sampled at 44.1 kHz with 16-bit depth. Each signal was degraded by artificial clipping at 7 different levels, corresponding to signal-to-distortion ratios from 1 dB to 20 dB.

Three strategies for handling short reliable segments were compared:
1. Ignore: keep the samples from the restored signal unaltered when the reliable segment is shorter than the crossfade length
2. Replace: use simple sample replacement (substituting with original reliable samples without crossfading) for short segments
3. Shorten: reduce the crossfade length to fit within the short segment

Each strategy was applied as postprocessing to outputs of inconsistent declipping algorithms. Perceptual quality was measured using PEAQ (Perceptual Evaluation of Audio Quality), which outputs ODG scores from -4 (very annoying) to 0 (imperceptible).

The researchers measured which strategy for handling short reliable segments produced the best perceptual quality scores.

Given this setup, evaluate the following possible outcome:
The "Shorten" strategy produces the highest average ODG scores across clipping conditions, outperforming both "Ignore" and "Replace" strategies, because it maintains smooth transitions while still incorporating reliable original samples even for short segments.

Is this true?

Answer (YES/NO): NO